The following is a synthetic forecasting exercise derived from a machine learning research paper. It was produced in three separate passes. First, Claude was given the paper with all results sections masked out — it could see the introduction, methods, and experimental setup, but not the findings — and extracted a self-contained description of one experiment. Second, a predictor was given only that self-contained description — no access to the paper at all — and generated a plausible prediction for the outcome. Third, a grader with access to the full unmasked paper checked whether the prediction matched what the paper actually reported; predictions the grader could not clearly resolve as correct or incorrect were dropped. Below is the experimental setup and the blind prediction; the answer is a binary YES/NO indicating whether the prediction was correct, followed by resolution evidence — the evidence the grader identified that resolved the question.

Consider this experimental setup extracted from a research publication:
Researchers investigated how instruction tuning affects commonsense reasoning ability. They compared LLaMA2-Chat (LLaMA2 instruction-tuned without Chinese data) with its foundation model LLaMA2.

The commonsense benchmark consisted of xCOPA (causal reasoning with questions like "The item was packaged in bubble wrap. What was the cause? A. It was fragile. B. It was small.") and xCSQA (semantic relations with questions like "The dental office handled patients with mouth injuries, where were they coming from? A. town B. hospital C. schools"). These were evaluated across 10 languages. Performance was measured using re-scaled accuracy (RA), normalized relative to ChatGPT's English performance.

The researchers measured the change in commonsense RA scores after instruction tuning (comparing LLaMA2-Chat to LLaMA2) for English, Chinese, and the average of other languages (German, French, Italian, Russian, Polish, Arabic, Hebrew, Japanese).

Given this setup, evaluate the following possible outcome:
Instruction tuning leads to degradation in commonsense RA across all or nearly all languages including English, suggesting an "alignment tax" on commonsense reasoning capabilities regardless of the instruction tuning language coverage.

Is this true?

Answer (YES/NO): YES